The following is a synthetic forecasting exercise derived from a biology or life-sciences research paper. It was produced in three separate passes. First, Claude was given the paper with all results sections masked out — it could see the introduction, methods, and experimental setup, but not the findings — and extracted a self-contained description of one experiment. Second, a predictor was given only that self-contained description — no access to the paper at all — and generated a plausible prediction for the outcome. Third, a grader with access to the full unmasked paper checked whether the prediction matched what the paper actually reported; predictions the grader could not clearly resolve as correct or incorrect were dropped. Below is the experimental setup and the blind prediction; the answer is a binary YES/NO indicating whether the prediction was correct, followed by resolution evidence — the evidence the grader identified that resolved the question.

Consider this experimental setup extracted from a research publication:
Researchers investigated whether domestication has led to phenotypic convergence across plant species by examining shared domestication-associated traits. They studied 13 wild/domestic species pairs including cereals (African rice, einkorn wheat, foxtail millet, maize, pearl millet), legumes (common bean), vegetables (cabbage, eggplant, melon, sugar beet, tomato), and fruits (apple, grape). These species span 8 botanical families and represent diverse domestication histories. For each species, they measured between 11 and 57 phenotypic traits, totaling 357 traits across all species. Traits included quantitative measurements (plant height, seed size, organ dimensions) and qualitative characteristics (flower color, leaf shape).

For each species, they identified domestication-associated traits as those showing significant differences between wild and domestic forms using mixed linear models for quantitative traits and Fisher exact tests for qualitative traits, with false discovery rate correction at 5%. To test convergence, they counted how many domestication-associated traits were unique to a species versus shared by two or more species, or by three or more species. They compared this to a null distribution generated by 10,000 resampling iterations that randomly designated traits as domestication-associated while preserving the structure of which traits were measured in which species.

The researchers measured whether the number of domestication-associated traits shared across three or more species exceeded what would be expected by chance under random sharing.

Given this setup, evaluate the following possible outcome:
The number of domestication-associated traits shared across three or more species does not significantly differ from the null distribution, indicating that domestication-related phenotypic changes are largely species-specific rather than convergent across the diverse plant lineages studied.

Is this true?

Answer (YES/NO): NO